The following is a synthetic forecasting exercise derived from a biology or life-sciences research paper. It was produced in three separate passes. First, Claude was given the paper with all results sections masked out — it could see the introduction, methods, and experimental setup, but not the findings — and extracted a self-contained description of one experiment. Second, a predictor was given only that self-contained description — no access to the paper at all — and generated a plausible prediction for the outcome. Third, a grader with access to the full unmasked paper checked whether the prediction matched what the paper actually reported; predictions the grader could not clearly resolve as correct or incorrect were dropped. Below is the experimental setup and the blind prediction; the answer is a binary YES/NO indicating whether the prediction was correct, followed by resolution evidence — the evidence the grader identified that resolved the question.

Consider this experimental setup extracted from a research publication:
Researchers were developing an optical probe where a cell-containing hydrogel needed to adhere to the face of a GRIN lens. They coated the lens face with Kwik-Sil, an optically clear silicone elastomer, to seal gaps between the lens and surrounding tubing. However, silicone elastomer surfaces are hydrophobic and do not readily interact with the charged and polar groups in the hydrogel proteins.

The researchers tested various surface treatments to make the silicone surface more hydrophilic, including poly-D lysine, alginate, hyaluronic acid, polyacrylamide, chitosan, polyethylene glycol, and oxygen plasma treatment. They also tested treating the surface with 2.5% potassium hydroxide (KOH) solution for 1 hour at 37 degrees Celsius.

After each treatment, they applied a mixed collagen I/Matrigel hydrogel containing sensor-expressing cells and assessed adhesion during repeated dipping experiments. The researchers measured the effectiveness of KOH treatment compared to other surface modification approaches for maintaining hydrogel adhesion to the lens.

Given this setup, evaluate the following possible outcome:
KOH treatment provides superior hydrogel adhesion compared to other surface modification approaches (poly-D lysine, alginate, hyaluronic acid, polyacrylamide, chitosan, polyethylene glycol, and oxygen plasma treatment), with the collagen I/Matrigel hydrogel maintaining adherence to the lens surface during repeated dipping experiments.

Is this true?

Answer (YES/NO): YES